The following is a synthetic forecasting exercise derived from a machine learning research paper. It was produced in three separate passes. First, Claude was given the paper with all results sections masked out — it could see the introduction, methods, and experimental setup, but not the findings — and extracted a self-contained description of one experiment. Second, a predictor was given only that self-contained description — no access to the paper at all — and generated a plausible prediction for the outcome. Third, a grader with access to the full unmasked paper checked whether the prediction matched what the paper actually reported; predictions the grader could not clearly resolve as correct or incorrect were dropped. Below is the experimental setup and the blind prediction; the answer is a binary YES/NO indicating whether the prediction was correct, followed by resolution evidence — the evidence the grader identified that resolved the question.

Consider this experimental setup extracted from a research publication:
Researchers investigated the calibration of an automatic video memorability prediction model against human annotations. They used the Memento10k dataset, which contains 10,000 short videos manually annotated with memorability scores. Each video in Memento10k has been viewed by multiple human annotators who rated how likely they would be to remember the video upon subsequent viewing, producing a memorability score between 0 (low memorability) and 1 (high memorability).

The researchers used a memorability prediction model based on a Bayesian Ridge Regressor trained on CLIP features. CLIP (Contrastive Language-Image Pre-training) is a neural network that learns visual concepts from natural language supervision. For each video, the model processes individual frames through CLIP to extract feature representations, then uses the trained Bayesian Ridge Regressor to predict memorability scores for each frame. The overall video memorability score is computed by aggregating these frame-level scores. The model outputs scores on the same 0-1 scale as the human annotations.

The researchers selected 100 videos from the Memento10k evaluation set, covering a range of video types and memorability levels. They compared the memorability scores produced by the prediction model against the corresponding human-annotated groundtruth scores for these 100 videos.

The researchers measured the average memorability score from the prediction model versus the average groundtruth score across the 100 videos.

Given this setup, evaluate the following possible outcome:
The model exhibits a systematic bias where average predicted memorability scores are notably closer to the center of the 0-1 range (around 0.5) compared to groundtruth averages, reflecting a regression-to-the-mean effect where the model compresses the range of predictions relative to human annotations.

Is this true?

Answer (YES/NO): NO